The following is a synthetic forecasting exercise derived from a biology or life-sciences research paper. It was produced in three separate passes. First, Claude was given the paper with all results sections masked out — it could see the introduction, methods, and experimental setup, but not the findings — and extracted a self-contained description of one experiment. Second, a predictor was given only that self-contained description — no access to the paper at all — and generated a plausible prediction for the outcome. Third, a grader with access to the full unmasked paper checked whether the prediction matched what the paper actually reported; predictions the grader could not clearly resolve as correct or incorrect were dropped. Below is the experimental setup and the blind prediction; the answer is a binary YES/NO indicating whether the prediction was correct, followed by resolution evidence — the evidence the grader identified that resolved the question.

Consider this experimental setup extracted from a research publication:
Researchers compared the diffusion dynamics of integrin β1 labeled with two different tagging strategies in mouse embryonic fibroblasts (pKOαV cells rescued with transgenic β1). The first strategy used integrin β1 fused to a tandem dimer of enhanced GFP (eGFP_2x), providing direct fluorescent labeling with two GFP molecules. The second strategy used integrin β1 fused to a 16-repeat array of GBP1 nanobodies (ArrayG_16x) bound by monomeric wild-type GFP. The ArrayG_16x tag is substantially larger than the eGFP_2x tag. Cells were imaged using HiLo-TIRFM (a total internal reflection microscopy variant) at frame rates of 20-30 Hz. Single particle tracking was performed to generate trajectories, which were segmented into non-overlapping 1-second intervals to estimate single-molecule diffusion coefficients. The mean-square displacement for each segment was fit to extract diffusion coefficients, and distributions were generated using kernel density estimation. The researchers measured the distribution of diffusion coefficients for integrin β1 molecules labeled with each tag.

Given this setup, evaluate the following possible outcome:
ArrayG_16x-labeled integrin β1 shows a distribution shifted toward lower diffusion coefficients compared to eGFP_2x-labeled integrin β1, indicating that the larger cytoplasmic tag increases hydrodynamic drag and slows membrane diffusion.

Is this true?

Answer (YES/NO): YES